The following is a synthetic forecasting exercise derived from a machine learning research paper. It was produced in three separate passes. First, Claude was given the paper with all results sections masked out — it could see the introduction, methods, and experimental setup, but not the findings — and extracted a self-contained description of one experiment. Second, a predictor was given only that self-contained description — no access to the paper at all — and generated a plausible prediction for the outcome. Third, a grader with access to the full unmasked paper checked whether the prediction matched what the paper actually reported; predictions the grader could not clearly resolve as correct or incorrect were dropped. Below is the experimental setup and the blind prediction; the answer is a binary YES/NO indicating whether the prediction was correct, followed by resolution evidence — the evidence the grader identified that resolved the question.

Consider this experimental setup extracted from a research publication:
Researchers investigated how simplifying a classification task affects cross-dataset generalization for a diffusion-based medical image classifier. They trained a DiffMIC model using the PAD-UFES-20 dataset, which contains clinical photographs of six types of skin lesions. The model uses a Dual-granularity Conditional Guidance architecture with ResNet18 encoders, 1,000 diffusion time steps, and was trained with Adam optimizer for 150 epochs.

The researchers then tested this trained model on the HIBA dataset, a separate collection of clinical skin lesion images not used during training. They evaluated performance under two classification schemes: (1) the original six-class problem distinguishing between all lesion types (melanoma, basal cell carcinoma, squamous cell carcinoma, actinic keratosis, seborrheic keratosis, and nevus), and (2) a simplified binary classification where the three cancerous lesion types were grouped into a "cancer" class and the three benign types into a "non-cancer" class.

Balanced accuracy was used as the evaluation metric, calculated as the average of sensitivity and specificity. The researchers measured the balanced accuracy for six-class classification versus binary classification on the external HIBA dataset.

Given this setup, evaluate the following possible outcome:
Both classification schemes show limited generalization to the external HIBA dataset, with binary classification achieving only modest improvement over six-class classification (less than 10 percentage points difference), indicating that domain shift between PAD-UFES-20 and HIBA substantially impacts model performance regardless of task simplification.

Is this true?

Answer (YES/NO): NO